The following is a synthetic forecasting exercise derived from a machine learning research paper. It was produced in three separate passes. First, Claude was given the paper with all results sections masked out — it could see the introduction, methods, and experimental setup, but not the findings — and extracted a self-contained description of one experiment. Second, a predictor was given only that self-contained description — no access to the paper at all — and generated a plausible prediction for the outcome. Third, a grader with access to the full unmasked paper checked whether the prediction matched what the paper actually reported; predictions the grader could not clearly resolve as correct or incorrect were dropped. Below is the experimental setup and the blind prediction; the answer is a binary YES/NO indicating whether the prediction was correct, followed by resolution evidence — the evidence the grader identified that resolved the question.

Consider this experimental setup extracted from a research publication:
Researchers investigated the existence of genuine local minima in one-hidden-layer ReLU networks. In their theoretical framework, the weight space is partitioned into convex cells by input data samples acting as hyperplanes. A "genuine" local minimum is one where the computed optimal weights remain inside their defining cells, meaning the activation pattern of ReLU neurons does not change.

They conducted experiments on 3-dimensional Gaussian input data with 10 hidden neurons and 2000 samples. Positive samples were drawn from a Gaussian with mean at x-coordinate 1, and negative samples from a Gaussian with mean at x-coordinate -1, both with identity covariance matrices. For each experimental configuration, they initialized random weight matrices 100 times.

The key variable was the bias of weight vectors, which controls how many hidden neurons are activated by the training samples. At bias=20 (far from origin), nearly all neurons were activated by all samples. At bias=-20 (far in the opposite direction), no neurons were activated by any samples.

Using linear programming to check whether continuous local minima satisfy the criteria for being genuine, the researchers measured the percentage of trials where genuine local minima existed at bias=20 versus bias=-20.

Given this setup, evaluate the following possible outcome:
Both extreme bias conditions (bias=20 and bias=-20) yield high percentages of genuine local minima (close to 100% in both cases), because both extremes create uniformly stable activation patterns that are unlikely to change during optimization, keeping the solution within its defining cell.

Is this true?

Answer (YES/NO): NO